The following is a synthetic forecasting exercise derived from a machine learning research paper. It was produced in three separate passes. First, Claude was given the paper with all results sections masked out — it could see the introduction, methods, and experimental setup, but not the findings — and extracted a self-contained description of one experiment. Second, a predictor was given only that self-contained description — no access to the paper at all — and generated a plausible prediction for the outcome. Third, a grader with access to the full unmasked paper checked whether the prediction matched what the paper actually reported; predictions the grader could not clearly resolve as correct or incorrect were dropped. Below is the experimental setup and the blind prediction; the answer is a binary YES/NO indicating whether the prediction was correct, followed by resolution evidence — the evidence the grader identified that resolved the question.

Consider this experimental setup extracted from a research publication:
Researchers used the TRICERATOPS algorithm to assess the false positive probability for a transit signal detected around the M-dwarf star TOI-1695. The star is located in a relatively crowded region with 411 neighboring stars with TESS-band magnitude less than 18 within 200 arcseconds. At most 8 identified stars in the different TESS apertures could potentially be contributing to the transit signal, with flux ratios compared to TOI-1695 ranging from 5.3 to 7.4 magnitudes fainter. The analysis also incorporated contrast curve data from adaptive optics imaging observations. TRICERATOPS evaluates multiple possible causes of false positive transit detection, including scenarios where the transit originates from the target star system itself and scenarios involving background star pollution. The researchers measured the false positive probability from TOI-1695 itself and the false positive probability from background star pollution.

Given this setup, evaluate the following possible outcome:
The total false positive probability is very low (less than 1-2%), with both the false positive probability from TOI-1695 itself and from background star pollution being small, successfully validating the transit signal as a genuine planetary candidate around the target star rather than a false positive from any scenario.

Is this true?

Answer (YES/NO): YES